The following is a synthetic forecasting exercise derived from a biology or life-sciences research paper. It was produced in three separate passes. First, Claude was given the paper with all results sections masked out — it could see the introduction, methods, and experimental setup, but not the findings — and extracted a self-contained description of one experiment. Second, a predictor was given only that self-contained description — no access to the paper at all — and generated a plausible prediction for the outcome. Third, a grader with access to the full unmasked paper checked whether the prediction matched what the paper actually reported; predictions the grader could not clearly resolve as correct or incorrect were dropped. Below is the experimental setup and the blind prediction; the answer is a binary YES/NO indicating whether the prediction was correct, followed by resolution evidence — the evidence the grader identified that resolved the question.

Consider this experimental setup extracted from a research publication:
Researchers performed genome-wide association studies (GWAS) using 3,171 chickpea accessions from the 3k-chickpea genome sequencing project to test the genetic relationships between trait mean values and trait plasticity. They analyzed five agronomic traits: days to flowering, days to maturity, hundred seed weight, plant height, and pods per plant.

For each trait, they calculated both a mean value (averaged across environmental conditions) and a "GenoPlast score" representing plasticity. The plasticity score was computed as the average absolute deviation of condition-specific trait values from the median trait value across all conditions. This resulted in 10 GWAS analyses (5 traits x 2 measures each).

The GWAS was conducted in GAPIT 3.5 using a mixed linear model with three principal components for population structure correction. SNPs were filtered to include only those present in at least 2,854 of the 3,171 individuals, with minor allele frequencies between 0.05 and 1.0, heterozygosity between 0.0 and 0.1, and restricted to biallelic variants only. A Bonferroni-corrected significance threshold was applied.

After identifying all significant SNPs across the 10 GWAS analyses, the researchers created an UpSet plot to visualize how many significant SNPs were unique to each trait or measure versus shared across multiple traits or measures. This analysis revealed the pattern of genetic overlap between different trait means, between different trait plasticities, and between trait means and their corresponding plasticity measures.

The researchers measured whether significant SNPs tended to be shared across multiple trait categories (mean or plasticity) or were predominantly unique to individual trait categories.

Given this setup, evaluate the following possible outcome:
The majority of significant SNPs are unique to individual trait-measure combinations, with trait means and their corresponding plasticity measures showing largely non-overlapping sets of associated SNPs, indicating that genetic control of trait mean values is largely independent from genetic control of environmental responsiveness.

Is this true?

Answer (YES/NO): YES